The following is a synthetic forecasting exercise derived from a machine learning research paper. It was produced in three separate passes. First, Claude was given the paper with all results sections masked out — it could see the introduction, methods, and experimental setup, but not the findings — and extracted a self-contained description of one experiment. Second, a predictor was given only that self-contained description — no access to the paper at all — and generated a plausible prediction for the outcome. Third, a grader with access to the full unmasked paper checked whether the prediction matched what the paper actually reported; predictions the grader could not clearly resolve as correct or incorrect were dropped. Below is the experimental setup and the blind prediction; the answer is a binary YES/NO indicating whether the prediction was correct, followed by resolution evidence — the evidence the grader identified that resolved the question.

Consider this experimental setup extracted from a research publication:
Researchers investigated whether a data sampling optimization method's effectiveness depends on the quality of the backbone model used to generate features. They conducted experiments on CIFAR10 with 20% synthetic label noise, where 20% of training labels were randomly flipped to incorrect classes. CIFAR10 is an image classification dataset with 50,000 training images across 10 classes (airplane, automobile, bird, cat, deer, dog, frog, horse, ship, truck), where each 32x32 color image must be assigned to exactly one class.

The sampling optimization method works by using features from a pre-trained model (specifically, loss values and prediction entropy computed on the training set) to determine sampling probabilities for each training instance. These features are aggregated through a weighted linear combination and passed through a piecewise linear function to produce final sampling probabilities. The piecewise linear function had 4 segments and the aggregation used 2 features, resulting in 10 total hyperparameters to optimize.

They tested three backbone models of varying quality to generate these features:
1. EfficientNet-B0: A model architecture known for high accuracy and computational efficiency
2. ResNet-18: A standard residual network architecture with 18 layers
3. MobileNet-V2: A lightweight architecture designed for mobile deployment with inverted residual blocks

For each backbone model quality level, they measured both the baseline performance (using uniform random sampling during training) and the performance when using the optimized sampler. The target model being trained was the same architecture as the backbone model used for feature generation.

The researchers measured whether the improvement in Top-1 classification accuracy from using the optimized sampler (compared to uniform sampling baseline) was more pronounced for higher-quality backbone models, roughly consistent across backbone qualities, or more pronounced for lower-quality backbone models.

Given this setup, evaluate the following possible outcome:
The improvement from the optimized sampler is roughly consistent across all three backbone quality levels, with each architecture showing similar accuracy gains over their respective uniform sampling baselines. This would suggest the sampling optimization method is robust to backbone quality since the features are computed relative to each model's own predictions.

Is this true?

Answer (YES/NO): YES